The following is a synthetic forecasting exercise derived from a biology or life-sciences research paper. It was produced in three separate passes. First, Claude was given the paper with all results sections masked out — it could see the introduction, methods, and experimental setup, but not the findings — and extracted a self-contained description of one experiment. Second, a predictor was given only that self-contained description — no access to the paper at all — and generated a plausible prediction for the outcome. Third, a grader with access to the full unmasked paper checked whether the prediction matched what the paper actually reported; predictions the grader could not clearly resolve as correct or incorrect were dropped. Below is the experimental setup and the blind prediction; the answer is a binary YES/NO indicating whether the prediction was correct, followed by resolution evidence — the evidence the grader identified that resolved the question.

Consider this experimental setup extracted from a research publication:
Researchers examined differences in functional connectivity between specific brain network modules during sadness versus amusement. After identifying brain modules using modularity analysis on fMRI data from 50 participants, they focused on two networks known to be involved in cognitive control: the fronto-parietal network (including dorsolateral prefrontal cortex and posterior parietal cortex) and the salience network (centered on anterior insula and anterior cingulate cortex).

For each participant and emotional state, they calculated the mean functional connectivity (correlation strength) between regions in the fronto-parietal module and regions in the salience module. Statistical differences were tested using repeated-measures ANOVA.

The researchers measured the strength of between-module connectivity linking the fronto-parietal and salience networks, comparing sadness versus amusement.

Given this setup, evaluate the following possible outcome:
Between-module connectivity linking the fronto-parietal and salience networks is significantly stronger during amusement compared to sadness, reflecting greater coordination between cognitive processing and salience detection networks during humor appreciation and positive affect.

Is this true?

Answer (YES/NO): NO